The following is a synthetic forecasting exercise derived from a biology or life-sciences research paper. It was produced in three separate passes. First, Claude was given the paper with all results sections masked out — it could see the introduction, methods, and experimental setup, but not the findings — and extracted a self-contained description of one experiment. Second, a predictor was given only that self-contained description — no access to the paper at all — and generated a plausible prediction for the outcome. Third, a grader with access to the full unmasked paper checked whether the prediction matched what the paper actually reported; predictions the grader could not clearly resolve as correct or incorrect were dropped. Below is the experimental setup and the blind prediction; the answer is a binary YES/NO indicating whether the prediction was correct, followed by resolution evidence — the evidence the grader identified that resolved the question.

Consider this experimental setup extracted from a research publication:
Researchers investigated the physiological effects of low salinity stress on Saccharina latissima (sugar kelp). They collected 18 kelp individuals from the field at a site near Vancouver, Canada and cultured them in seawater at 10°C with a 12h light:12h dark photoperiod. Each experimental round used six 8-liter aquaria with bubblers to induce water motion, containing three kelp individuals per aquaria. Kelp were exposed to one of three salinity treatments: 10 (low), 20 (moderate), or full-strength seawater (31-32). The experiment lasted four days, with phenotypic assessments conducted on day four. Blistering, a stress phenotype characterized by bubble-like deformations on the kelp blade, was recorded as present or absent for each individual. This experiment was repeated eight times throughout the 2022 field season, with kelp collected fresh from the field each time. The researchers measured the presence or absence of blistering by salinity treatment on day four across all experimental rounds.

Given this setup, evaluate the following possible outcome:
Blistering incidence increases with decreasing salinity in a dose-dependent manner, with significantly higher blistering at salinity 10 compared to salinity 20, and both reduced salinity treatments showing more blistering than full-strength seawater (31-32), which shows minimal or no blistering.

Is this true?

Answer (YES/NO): NO